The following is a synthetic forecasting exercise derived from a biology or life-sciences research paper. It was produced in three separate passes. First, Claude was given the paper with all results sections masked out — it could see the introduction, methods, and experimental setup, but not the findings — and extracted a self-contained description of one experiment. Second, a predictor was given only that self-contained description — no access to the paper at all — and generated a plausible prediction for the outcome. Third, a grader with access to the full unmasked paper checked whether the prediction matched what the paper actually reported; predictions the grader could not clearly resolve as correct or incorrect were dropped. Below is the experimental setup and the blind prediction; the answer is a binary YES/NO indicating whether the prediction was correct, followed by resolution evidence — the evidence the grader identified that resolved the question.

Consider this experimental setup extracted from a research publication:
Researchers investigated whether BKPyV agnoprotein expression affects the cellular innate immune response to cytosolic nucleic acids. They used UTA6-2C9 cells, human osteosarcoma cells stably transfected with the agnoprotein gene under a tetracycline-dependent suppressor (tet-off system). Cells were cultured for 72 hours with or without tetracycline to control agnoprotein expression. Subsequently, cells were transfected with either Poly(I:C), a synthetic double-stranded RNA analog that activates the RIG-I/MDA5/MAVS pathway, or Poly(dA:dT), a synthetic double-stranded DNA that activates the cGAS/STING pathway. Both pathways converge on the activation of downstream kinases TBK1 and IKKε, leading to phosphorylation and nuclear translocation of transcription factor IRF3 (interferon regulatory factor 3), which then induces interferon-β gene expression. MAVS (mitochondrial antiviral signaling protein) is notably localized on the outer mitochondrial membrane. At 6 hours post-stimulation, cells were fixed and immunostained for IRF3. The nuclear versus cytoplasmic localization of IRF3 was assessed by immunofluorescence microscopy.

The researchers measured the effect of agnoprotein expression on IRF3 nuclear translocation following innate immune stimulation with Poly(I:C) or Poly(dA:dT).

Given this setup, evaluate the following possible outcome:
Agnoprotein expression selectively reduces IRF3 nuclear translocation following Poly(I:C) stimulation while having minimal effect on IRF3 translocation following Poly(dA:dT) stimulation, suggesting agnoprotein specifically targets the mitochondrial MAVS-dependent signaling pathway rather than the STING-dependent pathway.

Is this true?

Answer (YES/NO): NO